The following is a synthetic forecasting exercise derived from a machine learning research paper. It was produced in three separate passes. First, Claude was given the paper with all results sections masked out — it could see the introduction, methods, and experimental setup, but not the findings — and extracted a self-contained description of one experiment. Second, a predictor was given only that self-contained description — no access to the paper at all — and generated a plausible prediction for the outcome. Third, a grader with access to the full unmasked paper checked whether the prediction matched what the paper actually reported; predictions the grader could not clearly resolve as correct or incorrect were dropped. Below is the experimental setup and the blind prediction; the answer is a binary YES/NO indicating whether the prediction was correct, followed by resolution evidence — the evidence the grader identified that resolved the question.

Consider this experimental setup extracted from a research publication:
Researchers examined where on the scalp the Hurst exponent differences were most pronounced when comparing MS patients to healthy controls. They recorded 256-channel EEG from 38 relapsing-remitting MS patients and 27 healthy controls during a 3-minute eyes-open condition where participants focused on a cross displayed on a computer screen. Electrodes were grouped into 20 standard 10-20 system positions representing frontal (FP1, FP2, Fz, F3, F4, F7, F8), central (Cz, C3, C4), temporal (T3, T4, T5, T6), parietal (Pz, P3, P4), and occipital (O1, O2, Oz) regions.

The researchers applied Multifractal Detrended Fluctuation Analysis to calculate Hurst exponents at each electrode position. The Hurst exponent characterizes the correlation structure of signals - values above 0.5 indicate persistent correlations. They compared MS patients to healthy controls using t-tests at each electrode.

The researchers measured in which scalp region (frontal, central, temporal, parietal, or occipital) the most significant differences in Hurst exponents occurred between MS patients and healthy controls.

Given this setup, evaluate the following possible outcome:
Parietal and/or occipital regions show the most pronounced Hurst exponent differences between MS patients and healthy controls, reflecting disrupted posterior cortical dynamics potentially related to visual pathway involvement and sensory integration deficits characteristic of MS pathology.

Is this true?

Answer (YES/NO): YES